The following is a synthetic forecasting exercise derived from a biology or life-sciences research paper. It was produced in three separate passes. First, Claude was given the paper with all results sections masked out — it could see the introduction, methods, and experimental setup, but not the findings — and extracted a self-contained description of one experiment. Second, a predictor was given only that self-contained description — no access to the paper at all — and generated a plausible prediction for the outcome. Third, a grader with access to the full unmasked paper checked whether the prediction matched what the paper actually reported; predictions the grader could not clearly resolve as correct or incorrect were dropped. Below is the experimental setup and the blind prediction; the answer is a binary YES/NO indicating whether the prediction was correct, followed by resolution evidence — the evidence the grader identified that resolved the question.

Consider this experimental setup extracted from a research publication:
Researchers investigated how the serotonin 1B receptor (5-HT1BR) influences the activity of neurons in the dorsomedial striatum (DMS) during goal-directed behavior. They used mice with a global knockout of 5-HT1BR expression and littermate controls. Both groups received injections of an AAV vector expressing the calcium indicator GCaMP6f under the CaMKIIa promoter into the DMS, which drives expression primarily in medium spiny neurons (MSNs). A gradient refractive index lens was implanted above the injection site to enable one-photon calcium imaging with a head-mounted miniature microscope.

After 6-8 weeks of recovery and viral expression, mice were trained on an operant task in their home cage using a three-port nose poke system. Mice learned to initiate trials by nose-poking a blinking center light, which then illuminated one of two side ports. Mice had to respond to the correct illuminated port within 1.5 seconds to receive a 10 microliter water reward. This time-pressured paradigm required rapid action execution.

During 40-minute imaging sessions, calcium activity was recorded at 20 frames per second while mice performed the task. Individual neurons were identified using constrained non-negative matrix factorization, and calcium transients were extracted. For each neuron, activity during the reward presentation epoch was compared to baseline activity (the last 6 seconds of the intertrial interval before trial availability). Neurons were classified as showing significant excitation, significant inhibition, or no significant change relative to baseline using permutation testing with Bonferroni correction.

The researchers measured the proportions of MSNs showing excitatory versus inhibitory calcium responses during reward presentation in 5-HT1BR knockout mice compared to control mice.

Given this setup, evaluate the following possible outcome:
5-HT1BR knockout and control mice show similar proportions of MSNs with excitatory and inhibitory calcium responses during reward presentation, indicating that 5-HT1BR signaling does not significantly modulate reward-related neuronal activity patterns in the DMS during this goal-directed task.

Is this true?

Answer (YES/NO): NO